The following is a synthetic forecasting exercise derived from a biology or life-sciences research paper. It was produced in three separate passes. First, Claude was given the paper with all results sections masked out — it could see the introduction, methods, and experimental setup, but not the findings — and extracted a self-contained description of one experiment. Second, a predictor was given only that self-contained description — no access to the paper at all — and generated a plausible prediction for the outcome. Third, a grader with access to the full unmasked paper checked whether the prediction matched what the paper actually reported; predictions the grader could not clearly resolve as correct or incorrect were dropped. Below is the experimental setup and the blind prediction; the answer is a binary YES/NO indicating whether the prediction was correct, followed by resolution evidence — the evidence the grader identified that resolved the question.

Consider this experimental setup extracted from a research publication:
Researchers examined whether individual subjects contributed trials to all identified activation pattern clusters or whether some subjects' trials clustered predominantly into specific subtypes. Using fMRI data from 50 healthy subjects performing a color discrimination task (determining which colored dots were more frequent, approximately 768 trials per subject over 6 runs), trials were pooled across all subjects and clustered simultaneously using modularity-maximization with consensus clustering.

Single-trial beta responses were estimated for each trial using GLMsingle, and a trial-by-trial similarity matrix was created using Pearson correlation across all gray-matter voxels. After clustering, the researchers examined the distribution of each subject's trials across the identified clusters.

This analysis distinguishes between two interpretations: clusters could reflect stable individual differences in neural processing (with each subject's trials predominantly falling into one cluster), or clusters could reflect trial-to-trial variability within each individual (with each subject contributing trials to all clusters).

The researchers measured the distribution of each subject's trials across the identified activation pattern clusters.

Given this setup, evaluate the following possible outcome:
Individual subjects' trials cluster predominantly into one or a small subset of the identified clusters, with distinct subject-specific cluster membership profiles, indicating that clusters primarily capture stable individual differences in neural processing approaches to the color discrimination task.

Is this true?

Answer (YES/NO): NO